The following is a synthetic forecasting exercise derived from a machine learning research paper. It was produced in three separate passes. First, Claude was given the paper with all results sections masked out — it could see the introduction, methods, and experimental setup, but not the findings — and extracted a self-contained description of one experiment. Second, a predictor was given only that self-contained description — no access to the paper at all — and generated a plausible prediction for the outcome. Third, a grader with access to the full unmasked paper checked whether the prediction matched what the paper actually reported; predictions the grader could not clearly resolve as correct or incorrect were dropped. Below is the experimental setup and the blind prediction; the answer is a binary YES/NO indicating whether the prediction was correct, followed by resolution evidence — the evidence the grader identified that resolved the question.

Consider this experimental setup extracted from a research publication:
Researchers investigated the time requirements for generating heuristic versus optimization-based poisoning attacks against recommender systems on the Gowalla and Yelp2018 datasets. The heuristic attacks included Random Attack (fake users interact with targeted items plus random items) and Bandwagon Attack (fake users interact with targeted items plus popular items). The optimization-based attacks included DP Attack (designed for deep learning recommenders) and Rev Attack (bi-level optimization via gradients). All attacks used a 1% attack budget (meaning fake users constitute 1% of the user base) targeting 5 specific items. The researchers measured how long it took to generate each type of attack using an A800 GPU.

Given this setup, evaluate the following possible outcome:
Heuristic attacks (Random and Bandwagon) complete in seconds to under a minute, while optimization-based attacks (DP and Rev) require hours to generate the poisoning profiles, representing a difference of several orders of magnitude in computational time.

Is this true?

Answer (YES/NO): YES